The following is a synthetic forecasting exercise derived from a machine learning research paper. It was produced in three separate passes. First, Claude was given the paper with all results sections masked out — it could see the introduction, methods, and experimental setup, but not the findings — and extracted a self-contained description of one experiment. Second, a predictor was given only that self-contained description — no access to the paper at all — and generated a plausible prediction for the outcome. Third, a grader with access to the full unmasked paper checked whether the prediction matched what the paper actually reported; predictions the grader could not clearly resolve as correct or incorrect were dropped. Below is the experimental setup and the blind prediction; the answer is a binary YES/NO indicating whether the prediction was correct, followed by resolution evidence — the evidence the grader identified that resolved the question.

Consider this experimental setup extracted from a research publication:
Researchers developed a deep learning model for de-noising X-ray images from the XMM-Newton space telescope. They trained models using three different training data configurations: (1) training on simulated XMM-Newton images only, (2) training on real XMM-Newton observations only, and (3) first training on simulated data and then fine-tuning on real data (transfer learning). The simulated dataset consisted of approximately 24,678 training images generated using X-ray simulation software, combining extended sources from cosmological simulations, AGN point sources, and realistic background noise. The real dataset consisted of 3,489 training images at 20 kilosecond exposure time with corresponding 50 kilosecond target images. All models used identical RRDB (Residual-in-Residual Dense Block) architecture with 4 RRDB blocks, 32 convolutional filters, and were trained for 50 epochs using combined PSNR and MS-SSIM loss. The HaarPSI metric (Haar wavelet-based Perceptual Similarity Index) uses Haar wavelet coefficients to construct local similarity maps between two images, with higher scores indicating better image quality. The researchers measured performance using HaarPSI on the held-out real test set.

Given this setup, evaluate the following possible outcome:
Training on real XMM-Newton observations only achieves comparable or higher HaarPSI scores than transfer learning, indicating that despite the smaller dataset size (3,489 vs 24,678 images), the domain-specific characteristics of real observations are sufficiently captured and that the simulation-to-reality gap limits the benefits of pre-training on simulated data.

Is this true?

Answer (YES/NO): NO